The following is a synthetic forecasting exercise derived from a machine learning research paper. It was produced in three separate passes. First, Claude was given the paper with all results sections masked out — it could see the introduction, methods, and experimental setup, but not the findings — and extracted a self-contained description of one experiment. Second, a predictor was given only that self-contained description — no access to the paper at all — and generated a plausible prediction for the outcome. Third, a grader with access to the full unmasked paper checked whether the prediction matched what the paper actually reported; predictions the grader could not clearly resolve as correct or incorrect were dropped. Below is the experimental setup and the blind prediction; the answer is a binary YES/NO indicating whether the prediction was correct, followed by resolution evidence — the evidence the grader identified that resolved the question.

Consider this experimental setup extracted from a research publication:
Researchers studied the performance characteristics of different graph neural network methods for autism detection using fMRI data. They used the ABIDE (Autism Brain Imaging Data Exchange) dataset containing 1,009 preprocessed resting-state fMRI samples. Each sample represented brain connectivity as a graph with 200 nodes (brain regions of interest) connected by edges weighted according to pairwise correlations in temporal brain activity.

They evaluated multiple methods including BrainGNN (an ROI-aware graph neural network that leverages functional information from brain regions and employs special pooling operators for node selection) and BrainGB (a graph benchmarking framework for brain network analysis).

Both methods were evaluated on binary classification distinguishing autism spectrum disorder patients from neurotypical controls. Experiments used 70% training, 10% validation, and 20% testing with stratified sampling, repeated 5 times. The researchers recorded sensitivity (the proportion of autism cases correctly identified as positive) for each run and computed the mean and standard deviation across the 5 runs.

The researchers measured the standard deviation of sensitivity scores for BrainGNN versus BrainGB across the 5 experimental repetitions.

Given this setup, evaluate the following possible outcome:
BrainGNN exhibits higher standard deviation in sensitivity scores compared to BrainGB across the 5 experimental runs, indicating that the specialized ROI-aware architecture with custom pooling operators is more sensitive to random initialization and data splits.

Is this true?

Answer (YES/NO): YES